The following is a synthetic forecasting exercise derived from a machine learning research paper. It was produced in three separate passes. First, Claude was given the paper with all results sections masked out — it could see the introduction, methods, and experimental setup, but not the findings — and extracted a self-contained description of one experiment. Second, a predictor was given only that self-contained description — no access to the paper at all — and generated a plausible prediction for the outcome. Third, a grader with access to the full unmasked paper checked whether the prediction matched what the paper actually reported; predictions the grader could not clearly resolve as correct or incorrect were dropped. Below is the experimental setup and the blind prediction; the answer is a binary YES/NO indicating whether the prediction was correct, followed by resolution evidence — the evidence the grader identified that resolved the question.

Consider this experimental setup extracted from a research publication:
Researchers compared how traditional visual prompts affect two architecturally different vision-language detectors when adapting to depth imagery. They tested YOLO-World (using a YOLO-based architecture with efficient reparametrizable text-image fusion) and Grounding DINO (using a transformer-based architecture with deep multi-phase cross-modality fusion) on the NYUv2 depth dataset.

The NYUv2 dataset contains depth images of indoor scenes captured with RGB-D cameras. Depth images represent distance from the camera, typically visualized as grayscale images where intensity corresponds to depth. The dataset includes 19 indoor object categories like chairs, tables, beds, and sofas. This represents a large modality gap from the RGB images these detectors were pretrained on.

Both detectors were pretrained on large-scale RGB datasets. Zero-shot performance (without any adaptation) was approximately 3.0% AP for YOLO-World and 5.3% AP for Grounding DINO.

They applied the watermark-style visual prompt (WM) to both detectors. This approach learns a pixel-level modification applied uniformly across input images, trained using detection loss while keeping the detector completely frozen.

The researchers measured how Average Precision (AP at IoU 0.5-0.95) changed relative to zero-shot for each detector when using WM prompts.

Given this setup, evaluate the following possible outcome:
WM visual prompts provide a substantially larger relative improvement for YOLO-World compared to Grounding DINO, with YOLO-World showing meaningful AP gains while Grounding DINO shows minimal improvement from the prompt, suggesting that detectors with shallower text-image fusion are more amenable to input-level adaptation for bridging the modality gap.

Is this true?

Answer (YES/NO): NO